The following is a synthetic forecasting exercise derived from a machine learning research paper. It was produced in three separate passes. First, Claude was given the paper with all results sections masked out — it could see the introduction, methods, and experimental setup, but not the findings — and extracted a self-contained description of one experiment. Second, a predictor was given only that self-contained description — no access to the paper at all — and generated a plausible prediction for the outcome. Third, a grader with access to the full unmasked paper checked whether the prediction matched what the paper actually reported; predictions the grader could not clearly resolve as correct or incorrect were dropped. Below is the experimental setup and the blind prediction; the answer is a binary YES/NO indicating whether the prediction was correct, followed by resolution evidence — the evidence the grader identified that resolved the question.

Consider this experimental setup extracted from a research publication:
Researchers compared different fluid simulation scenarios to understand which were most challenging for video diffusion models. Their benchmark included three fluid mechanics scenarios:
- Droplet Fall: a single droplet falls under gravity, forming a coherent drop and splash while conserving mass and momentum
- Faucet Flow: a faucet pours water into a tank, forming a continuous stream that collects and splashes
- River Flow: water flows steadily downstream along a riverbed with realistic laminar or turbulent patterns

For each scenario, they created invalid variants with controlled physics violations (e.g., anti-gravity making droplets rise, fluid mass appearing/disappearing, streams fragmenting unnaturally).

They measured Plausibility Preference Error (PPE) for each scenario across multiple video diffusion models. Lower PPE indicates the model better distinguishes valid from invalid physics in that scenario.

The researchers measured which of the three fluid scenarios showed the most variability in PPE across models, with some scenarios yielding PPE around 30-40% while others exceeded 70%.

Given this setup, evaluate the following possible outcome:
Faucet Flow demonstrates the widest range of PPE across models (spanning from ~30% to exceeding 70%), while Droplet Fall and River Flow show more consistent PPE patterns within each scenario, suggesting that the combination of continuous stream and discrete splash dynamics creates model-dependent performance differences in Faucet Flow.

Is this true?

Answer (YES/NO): NO